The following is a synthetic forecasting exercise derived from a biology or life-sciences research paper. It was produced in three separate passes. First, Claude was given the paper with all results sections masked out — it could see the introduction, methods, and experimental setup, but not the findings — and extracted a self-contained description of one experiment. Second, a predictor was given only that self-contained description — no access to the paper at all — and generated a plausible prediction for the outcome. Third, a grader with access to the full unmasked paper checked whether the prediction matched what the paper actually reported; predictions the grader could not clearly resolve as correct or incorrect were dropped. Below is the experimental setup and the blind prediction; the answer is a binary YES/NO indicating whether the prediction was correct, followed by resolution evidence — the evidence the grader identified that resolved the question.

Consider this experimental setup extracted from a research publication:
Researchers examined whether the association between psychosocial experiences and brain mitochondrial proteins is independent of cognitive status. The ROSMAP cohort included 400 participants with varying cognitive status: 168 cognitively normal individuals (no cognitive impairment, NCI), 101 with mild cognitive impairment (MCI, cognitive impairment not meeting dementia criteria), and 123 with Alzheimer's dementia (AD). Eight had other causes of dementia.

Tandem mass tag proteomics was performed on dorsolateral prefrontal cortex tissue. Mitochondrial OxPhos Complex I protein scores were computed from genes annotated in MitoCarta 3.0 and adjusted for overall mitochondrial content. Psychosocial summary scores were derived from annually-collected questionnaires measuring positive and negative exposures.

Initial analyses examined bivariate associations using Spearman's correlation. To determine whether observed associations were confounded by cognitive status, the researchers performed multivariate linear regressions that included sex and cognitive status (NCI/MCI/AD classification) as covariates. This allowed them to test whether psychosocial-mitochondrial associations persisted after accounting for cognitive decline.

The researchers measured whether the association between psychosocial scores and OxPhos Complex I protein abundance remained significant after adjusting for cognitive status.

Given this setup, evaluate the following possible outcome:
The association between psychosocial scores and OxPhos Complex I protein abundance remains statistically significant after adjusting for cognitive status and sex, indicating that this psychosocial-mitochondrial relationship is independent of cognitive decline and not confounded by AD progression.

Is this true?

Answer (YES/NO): YES